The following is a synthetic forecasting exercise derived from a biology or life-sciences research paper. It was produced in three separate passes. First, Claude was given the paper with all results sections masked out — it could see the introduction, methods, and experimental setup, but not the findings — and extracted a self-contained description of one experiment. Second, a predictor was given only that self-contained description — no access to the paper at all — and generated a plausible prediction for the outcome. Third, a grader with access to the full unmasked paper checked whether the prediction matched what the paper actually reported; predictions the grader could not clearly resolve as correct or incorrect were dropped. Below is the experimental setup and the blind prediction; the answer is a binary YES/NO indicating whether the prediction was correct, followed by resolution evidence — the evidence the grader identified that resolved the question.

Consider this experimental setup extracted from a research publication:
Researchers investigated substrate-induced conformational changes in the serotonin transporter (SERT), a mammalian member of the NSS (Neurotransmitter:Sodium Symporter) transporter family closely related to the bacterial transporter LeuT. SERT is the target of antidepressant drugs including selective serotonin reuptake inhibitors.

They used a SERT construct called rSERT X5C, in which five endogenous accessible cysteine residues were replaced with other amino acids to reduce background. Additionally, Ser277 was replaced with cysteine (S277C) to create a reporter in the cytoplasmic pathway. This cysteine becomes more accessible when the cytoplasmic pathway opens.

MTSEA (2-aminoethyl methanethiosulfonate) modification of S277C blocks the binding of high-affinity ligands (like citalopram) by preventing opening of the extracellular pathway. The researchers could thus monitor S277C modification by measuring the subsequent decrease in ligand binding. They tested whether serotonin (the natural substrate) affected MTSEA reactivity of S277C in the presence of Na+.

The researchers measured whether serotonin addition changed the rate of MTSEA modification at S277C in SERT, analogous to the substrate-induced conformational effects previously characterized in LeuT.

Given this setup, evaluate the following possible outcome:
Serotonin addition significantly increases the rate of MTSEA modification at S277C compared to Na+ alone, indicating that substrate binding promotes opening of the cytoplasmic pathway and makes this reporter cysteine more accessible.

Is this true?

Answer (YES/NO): YES